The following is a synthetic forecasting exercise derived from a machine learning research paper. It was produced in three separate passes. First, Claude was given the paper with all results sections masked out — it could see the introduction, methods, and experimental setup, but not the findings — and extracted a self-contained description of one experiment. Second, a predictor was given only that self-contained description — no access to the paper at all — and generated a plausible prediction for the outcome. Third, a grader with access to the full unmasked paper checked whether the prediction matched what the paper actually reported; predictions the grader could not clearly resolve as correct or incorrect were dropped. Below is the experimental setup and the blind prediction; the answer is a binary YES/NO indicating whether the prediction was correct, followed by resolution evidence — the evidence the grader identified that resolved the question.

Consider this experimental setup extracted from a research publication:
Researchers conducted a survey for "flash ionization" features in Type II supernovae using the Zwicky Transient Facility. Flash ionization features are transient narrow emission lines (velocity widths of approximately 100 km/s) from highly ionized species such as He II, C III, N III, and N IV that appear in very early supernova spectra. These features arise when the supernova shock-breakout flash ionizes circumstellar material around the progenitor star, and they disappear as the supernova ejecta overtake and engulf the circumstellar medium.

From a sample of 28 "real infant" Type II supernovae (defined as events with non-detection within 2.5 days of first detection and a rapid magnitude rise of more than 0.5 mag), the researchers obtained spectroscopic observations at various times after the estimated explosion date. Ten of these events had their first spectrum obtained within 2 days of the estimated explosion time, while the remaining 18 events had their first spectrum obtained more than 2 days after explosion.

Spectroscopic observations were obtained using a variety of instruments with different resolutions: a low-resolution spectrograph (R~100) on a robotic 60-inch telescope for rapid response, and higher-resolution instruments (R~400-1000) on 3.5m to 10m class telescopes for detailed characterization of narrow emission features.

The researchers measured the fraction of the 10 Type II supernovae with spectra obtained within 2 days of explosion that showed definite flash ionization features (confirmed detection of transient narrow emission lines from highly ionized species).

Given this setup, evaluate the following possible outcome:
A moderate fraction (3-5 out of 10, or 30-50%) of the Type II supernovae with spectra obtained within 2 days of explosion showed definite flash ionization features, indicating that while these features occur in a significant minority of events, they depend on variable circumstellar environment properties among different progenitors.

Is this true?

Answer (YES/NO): NO